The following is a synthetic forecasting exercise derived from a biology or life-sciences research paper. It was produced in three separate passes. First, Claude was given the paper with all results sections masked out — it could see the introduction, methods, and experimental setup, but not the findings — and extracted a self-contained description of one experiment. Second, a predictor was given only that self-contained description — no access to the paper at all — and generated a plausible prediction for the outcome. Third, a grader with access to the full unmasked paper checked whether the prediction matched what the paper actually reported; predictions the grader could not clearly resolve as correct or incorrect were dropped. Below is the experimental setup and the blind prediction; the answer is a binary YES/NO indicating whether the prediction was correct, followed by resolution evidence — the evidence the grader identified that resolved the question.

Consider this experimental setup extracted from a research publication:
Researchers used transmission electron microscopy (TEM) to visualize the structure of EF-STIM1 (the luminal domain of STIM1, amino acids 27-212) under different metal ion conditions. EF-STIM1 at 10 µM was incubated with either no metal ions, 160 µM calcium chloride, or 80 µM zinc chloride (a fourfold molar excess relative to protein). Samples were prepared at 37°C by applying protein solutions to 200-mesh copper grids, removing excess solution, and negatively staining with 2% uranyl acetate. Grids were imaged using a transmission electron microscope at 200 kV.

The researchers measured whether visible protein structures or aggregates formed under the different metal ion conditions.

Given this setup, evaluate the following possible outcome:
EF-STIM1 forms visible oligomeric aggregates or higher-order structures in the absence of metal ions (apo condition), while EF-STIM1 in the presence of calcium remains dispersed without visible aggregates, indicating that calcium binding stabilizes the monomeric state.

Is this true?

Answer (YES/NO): NO